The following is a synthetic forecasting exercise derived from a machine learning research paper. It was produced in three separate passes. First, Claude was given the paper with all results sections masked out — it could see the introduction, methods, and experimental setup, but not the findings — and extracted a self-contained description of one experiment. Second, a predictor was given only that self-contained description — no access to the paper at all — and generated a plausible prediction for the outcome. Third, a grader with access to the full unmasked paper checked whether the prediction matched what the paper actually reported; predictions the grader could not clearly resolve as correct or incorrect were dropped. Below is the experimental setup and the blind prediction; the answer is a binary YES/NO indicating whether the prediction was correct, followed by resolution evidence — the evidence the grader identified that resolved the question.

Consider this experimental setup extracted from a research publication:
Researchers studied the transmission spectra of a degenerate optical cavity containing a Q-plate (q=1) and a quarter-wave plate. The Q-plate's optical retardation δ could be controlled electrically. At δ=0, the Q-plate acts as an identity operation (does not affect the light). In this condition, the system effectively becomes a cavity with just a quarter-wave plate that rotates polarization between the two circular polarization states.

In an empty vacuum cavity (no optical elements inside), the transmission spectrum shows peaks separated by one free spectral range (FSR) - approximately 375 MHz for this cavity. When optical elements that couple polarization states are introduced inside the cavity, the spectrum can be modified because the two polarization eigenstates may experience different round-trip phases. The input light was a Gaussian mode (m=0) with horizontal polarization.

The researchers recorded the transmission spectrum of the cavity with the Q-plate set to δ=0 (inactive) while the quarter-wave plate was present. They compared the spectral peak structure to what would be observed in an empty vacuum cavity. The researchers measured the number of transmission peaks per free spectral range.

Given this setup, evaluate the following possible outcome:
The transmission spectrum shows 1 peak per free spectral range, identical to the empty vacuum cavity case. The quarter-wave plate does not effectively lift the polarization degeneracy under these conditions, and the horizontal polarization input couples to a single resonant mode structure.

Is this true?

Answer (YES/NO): NO